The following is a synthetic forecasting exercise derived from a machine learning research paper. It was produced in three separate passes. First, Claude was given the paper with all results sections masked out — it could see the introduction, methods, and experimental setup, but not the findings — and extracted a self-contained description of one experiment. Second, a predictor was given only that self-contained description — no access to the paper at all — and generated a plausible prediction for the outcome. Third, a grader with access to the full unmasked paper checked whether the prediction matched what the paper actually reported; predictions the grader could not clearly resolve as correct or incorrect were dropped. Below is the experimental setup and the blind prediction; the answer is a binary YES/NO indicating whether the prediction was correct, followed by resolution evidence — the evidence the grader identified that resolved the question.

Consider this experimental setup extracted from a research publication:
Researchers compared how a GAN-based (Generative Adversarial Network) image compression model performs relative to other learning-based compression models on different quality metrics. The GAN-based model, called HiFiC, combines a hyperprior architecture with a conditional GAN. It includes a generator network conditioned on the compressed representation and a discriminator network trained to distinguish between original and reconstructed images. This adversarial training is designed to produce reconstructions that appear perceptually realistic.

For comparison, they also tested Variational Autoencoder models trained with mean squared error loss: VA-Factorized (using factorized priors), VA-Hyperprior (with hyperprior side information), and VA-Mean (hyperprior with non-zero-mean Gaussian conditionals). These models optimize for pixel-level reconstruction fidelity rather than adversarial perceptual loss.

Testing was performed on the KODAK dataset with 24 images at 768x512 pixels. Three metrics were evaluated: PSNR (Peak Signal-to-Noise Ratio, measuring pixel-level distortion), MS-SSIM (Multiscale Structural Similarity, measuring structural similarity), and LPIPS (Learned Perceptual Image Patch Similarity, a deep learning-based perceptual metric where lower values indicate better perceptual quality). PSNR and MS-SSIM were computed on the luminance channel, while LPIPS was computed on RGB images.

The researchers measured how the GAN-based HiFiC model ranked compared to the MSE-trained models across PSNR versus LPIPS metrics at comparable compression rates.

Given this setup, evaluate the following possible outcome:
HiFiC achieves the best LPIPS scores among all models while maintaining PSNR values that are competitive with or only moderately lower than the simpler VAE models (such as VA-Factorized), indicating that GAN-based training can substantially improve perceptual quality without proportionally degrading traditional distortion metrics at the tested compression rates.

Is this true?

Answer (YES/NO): NO